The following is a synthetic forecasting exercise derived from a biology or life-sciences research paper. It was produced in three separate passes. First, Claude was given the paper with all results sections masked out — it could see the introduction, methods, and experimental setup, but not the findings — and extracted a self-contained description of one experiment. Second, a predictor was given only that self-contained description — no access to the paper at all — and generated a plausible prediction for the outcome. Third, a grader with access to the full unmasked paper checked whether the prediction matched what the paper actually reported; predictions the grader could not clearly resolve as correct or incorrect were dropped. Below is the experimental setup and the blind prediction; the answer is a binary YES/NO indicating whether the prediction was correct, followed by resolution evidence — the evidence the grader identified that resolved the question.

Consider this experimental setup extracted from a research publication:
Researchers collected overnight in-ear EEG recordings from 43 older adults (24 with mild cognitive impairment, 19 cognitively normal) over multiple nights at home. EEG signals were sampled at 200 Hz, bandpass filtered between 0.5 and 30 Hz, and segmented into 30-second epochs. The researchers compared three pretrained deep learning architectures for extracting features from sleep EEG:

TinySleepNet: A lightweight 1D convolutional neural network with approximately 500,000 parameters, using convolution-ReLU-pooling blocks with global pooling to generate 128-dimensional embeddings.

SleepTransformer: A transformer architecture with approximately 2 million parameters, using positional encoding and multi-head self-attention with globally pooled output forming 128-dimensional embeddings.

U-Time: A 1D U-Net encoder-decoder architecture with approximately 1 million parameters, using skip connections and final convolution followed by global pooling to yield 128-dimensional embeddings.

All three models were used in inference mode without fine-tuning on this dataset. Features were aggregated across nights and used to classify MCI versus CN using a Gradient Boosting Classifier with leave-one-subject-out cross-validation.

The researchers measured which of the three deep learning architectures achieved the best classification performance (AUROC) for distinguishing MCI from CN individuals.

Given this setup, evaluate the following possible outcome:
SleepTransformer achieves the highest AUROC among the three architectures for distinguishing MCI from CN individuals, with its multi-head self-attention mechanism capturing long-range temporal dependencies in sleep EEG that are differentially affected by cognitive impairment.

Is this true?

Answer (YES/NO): YES